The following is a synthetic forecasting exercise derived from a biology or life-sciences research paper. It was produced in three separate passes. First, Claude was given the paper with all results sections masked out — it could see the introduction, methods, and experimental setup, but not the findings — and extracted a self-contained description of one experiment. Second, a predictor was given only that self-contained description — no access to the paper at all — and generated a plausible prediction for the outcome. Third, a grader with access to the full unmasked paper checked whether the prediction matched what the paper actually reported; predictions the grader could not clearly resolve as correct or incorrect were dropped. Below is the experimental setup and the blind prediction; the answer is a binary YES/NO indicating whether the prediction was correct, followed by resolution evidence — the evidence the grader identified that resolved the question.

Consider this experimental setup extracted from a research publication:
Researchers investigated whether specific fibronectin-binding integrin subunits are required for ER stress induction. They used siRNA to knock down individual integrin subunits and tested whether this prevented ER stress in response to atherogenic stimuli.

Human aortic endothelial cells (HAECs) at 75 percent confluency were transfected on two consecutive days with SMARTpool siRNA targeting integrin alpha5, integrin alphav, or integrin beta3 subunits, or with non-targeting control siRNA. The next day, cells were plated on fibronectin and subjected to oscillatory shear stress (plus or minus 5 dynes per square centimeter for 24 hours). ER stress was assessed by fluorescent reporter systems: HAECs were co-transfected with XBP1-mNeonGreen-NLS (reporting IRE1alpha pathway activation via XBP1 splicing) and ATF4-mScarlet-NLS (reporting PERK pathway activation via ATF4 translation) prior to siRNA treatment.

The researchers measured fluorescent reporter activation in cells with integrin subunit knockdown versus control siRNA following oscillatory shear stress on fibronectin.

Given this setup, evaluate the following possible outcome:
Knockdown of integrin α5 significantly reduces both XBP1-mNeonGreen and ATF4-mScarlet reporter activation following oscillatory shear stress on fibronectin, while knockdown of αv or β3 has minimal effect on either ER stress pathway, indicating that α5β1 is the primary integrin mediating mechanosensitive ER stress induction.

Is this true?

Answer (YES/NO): NO